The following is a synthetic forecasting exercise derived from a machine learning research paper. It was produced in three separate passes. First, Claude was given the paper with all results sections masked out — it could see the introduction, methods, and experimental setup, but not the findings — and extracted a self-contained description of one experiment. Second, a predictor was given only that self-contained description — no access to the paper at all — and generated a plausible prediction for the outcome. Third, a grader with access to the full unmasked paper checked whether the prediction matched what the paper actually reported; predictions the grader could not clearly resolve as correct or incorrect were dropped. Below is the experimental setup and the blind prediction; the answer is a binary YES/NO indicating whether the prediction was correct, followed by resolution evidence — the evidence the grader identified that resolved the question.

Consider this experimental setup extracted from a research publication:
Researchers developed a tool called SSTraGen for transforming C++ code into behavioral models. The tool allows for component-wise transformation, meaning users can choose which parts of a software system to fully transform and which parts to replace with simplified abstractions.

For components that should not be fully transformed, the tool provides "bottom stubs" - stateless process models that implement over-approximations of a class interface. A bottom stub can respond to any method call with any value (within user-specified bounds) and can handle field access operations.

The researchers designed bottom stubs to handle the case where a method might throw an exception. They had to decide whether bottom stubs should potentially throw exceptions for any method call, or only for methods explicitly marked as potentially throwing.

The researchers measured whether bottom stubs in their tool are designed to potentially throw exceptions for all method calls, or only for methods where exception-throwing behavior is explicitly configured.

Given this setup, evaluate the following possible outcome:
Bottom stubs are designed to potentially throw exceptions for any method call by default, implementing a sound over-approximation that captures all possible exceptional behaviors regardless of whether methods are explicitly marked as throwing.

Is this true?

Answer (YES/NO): NO